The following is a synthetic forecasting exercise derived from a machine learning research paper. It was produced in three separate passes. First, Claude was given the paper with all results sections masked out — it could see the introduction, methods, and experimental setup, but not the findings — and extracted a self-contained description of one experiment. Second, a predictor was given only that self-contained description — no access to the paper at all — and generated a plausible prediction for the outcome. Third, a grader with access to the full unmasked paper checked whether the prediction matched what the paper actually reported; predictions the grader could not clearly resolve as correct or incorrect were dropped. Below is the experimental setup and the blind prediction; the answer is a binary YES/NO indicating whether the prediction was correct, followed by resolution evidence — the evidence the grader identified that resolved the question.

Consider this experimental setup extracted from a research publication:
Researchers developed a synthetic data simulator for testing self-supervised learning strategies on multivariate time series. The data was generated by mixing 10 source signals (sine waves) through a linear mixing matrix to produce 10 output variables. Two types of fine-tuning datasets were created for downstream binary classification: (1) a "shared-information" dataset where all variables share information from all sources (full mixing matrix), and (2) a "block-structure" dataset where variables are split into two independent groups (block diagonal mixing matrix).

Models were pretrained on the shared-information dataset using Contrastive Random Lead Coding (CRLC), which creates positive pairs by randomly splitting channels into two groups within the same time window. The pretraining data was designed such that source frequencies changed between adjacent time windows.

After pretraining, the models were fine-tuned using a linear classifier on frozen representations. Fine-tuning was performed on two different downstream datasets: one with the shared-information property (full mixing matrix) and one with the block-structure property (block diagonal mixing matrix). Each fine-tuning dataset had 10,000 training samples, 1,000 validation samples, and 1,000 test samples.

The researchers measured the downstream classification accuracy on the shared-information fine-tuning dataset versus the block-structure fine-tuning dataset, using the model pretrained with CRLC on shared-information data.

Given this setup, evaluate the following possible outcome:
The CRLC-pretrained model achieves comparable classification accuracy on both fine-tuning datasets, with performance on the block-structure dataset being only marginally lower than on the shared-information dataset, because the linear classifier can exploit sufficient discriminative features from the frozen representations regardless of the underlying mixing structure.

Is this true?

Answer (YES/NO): NO